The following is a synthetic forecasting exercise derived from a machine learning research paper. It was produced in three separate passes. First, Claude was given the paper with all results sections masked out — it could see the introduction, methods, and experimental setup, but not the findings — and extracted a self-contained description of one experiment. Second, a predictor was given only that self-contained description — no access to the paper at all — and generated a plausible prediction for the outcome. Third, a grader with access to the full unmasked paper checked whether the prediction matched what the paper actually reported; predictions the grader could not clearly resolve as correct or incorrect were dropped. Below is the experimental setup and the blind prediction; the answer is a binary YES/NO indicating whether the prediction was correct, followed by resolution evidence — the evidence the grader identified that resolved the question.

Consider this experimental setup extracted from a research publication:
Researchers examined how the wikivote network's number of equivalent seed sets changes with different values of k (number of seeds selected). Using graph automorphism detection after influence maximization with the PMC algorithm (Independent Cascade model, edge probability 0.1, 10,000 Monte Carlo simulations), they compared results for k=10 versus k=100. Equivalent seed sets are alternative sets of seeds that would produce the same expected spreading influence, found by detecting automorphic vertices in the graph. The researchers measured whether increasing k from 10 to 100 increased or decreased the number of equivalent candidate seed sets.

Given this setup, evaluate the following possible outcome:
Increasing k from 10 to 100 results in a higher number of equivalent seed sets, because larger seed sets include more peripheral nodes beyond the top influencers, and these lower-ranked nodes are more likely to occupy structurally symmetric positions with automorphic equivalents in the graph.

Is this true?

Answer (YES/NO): NO